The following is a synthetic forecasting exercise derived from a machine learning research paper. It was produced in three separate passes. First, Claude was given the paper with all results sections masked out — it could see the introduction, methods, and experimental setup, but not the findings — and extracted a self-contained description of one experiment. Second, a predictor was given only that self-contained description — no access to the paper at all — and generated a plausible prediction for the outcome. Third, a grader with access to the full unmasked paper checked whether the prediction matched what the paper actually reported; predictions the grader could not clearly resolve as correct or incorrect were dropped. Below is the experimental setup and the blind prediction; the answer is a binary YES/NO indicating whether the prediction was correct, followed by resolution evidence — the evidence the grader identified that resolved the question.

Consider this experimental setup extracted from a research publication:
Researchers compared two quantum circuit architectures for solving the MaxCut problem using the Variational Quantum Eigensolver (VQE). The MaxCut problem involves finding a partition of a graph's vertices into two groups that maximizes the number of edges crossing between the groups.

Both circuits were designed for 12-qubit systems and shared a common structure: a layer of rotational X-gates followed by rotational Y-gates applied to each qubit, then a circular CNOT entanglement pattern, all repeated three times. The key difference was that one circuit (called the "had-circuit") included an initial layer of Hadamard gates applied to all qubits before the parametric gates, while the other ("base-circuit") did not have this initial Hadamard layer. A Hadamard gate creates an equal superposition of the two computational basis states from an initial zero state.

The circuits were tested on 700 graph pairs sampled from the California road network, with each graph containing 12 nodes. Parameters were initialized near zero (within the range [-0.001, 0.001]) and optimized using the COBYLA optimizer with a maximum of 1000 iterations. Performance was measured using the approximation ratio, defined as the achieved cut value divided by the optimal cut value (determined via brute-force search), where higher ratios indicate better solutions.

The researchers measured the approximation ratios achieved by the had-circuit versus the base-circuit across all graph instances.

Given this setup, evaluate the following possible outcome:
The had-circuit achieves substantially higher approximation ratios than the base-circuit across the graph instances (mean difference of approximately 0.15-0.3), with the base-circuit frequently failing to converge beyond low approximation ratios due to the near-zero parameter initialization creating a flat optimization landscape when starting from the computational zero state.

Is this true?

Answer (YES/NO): NO